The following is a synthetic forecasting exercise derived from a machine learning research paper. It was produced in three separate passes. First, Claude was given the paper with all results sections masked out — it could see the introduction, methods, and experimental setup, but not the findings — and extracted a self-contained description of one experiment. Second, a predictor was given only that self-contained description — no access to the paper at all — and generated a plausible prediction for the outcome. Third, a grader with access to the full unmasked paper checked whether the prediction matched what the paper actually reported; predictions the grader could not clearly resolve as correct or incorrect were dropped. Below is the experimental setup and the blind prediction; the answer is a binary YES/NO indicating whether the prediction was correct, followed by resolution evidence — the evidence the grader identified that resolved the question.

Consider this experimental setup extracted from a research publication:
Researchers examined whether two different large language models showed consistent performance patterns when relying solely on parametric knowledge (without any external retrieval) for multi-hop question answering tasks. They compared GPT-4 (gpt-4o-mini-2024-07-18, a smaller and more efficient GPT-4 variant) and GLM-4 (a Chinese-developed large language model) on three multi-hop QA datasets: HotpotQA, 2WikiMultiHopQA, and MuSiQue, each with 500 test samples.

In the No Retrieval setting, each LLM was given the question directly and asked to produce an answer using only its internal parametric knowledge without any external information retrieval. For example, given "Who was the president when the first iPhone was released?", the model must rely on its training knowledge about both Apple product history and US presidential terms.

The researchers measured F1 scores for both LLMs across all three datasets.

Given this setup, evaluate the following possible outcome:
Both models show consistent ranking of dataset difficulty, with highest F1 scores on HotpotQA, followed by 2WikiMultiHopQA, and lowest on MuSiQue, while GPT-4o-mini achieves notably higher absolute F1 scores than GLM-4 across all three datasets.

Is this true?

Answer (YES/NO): NO